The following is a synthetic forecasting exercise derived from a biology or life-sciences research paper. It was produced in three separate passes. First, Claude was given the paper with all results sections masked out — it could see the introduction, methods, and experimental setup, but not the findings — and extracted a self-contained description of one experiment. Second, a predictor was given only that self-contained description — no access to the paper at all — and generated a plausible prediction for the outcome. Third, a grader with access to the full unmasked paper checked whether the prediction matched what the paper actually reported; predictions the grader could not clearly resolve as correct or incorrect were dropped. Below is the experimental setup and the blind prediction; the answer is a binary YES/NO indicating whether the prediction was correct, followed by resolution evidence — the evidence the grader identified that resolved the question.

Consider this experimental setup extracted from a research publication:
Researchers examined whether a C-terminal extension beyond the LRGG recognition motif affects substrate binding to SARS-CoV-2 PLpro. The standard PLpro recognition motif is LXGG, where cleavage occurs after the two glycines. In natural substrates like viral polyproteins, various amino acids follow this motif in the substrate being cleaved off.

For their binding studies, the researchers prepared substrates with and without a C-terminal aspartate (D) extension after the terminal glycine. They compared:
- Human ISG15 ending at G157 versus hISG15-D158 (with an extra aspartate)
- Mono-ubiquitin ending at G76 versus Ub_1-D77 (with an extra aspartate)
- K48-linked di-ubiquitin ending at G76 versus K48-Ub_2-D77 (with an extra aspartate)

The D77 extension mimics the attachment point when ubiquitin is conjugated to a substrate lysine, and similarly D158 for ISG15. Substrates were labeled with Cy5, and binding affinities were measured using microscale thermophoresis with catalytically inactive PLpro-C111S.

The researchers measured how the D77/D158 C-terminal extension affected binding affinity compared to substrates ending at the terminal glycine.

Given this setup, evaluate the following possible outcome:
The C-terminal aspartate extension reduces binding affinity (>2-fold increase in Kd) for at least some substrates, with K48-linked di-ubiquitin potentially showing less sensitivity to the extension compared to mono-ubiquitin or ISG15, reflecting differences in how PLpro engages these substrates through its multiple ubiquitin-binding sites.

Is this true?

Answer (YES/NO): YES